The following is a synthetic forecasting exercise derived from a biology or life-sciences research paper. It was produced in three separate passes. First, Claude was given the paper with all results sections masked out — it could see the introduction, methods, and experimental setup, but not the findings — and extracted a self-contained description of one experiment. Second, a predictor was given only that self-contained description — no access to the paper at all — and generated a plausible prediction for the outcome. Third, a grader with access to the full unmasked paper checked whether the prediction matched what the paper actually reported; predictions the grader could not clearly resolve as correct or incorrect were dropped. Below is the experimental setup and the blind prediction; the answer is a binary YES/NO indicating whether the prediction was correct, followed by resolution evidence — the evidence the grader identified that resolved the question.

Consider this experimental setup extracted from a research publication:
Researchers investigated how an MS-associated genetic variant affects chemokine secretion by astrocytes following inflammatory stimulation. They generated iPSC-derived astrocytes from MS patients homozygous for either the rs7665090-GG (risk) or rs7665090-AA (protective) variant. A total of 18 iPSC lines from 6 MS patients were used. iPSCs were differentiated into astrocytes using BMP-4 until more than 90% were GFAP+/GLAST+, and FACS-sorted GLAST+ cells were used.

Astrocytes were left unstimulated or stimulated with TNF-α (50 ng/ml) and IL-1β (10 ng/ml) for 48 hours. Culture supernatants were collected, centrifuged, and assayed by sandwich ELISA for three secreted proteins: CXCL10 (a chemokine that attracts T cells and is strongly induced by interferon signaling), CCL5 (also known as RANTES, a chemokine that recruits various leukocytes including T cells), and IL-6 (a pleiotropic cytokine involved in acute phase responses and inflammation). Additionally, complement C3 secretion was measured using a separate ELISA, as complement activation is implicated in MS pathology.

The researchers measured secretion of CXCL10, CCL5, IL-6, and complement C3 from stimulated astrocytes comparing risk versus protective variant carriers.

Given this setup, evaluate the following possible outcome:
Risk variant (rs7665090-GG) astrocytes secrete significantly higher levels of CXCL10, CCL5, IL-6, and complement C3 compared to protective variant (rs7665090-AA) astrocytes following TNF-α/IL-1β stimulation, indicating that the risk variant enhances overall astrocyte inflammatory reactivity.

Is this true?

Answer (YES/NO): NO